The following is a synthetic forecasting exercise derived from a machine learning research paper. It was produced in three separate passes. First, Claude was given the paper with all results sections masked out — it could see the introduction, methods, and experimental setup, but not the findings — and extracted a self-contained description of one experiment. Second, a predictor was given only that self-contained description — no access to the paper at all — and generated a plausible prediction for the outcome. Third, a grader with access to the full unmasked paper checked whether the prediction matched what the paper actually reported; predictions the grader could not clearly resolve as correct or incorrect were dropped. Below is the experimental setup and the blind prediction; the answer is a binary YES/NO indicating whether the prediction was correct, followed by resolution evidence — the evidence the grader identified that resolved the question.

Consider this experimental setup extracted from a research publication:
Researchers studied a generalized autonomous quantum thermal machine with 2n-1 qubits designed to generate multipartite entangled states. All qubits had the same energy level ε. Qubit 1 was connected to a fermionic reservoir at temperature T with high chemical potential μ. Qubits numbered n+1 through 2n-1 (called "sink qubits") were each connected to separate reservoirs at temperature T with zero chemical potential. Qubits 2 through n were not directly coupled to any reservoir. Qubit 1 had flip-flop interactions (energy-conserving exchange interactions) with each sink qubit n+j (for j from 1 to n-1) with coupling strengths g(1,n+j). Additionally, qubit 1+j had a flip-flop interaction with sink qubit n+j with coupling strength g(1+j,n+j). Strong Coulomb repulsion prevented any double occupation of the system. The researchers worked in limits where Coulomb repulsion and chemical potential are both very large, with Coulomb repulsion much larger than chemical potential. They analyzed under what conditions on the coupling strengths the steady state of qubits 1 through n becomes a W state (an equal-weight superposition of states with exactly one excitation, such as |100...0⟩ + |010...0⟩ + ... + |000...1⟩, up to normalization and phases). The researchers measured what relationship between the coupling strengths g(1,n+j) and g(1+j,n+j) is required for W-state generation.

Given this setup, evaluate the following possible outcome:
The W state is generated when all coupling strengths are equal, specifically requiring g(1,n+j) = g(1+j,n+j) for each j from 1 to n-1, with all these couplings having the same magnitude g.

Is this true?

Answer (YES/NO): NO